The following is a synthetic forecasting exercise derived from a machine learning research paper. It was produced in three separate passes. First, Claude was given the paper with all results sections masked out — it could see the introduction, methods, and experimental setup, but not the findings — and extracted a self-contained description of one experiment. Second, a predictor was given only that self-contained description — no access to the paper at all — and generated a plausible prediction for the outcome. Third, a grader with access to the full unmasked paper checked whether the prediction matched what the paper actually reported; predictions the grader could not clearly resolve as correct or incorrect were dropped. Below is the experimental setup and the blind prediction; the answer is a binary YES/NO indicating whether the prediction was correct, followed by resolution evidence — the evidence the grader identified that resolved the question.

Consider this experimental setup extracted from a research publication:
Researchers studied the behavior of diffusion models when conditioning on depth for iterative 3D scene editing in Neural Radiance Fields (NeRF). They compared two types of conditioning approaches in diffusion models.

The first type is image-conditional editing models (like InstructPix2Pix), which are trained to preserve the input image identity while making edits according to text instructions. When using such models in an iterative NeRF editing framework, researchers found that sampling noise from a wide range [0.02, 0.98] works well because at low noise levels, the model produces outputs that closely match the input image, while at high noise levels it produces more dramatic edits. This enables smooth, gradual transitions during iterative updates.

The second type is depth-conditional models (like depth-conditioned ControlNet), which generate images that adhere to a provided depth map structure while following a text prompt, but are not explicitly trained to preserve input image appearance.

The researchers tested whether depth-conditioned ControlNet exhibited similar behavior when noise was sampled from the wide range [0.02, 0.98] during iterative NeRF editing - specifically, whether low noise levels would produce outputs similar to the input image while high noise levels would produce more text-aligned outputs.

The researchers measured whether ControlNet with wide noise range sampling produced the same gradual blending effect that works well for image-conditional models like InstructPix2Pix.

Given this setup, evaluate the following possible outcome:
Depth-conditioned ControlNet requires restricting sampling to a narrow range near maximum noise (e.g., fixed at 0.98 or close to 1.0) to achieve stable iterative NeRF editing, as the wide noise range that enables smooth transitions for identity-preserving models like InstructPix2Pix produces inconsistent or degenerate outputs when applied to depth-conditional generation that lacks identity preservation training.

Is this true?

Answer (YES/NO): YES